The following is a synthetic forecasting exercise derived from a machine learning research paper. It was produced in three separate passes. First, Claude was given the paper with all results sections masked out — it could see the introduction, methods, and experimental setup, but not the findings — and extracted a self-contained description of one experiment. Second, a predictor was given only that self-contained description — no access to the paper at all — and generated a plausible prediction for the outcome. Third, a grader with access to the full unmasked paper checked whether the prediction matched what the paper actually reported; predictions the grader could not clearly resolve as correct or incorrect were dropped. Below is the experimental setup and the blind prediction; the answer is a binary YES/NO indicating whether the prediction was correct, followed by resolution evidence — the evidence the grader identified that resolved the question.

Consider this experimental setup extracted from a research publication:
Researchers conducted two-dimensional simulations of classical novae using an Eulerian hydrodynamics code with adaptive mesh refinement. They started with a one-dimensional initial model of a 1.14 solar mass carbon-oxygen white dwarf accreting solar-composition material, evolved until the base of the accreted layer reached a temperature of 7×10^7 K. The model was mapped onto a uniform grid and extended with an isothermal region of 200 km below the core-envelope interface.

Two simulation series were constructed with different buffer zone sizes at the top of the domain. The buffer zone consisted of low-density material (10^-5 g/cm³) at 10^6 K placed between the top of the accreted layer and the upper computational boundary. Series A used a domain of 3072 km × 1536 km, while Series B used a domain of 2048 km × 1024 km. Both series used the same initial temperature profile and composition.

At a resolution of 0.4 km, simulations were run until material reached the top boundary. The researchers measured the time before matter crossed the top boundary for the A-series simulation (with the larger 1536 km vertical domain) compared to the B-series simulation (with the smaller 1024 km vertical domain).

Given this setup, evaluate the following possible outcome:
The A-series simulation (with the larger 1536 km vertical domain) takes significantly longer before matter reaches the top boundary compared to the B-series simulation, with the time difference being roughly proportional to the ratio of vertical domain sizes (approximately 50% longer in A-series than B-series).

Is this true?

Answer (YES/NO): NO